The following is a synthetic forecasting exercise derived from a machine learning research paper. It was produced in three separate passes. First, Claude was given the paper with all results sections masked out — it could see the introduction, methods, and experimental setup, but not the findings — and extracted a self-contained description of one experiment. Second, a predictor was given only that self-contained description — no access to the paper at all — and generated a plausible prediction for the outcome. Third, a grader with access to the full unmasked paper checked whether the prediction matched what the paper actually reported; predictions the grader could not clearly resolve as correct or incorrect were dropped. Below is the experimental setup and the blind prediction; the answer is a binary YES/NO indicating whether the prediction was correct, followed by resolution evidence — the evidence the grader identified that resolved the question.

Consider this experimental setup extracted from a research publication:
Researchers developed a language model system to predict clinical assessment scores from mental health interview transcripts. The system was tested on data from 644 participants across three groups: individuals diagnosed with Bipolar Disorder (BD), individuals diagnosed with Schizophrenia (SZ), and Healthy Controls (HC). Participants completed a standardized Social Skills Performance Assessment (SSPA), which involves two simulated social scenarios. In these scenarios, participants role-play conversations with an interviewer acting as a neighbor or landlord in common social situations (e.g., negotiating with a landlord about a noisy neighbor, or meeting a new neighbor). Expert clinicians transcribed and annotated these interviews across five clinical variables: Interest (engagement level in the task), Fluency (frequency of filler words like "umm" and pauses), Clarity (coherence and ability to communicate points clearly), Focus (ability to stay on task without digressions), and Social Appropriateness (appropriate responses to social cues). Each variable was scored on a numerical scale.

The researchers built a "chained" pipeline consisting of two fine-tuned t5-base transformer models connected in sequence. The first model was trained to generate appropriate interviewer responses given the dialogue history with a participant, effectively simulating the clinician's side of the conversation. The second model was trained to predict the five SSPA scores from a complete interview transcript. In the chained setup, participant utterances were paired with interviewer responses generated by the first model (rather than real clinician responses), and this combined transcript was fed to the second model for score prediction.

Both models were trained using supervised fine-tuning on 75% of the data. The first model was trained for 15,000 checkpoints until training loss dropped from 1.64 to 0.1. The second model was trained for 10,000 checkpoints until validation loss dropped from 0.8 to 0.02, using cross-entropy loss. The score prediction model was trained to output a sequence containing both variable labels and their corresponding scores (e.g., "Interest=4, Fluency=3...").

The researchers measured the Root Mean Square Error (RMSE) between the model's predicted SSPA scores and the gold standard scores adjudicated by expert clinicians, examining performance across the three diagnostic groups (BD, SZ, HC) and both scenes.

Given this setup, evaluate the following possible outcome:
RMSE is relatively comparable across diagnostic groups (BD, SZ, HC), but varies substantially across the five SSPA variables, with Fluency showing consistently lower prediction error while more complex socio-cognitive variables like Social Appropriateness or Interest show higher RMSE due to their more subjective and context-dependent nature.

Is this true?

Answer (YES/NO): NO